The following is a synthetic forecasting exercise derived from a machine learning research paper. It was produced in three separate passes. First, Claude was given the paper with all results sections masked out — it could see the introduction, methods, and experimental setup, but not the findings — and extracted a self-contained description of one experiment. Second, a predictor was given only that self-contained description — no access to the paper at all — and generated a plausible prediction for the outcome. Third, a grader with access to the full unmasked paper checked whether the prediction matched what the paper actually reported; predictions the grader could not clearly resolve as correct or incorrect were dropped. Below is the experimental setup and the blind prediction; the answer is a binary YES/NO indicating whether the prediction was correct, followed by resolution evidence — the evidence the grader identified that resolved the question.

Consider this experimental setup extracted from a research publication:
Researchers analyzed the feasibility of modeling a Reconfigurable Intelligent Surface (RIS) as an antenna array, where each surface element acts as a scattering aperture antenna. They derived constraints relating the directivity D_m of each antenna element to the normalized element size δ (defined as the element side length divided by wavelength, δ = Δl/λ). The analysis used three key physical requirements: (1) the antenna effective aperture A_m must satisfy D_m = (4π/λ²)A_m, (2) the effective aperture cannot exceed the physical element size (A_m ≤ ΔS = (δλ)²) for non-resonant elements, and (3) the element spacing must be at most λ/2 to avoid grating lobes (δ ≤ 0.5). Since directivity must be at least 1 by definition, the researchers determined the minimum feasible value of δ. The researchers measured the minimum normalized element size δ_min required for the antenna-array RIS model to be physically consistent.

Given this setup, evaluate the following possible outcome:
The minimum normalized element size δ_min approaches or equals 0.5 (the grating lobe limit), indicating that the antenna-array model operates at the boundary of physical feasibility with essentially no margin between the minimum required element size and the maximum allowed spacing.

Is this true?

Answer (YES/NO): NO